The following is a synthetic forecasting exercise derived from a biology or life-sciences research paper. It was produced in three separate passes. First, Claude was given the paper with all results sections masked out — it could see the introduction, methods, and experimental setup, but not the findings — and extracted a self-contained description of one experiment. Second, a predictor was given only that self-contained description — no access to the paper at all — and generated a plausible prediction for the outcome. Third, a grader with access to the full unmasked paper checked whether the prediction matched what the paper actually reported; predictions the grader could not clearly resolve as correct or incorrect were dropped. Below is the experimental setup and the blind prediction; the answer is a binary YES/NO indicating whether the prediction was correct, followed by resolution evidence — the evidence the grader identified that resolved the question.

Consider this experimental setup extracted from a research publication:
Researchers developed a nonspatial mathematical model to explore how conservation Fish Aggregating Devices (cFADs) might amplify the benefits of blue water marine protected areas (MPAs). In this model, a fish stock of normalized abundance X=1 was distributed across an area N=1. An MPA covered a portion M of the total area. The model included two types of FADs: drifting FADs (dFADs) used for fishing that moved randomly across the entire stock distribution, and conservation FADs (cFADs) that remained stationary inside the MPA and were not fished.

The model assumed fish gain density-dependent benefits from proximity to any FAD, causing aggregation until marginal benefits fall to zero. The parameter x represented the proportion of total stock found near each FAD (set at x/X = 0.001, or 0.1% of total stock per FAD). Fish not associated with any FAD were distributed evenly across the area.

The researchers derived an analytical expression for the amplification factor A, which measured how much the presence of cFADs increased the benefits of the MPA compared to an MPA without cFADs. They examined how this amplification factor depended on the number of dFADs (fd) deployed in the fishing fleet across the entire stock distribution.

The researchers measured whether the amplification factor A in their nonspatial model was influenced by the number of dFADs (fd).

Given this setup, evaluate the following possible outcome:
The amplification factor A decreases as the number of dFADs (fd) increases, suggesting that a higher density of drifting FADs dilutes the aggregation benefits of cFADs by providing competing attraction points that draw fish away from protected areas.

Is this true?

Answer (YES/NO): NO